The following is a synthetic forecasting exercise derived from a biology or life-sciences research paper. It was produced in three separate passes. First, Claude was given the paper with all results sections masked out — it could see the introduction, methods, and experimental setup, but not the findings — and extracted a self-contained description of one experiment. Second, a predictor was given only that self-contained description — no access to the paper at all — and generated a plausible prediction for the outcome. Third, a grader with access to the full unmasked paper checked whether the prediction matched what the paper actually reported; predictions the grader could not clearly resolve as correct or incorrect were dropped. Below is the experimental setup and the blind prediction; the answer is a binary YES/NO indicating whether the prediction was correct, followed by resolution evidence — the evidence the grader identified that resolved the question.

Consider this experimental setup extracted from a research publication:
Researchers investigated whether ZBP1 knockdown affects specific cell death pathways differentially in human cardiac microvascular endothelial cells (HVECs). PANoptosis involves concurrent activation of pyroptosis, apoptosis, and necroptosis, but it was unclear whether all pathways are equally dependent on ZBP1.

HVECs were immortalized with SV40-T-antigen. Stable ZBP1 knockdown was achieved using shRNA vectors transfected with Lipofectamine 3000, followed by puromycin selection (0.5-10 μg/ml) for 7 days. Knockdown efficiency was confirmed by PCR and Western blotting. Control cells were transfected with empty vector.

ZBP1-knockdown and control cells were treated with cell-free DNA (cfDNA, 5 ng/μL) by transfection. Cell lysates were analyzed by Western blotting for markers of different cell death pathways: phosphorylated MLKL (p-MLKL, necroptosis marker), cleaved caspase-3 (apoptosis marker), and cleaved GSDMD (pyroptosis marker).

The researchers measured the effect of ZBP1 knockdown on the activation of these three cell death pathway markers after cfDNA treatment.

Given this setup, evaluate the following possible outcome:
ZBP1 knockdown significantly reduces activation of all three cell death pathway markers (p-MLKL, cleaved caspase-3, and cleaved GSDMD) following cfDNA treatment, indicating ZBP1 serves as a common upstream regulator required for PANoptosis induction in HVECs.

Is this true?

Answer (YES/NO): YES